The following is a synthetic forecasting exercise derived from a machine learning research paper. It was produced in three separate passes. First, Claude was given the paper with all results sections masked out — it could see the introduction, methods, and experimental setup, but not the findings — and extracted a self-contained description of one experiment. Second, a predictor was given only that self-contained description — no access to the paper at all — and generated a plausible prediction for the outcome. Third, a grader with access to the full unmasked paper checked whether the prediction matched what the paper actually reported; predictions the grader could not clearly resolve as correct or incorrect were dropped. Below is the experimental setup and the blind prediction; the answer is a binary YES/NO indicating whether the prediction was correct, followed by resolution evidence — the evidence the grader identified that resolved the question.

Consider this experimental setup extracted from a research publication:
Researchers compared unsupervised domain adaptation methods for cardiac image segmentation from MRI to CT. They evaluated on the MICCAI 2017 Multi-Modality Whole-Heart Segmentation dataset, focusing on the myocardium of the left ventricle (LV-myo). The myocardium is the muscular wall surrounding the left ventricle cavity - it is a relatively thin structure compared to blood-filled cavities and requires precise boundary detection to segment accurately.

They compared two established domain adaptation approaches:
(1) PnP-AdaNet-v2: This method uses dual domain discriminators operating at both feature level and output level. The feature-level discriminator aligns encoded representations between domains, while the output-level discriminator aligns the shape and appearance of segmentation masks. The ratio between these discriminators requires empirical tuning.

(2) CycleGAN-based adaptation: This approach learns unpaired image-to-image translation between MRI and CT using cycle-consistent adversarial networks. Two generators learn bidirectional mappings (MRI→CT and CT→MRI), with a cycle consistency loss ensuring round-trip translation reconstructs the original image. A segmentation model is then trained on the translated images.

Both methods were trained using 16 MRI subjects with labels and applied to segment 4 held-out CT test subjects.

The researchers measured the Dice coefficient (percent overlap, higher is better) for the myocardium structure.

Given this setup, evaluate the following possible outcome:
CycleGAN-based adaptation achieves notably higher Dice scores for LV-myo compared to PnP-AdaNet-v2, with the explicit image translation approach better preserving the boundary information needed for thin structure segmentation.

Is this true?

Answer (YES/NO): NO